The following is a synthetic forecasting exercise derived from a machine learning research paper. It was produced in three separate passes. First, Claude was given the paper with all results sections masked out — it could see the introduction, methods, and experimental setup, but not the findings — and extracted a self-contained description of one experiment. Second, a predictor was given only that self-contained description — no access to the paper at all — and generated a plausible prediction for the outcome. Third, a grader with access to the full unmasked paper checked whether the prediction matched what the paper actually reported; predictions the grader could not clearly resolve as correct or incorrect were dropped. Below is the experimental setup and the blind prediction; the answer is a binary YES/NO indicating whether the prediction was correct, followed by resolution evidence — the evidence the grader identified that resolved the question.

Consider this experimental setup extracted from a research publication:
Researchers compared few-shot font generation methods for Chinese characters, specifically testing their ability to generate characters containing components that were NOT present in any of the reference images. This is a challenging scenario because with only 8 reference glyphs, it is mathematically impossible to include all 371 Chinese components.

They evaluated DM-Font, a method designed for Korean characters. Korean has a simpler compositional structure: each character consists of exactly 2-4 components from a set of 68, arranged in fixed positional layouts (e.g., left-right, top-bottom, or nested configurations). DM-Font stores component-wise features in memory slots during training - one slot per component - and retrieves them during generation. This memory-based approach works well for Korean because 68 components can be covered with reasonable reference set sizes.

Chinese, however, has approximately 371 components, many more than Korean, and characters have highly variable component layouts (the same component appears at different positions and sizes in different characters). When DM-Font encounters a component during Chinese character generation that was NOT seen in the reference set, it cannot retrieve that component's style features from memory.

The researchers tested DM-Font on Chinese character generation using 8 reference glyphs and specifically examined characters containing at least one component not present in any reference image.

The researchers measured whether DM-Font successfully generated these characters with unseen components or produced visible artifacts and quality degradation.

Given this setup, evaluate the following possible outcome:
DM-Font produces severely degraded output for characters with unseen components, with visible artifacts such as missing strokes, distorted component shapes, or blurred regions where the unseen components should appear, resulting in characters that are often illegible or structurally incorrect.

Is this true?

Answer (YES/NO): YES